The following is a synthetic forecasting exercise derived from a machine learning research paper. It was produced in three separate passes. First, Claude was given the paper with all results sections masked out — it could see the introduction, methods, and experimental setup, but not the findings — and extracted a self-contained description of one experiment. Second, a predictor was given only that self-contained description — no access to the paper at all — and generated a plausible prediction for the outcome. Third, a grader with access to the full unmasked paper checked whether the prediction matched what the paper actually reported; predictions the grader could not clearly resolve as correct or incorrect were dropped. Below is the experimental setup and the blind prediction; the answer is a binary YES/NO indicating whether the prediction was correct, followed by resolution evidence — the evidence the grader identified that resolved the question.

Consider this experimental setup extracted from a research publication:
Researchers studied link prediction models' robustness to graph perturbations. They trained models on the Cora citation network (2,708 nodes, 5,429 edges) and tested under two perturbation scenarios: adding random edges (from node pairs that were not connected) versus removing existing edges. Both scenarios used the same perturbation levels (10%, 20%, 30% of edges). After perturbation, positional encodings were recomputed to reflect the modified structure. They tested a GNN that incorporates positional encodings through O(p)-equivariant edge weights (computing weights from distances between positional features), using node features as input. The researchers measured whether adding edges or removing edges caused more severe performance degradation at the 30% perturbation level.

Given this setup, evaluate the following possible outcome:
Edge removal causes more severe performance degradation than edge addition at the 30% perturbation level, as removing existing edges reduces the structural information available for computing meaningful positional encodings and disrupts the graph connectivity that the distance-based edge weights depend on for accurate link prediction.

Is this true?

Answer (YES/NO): YES